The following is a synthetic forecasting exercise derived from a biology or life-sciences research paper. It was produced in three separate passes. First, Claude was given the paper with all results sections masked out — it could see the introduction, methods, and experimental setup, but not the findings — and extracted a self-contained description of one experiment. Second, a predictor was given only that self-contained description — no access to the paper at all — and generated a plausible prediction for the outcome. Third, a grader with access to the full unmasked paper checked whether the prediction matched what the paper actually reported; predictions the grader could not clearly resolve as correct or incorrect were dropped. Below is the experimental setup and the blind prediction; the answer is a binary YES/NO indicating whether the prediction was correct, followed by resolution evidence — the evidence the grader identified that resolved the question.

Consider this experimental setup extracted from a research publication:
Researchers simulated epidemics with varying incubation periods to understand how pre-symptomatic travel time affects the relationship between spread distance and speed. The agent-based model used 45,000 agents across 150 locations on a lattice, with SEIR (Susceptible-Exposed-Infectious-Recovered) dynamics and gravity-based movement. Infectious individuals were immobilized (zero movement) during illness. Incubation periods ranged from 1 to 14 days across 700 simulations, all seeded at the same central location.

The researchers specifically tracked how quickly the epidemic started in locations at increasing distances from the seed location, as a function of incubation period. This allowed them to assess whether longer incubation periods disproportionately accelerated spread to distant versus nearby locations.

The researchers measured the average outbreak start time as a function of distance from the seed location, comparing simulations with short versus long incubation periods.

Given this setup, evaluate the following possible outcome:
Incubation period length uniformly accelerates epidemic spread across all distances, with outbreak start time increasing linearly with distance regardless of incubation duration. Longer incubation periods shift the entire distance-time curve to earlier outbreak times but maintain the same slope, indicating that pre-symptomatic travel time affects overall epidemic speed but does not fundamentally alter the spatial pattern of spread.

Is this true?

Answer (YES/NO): NO